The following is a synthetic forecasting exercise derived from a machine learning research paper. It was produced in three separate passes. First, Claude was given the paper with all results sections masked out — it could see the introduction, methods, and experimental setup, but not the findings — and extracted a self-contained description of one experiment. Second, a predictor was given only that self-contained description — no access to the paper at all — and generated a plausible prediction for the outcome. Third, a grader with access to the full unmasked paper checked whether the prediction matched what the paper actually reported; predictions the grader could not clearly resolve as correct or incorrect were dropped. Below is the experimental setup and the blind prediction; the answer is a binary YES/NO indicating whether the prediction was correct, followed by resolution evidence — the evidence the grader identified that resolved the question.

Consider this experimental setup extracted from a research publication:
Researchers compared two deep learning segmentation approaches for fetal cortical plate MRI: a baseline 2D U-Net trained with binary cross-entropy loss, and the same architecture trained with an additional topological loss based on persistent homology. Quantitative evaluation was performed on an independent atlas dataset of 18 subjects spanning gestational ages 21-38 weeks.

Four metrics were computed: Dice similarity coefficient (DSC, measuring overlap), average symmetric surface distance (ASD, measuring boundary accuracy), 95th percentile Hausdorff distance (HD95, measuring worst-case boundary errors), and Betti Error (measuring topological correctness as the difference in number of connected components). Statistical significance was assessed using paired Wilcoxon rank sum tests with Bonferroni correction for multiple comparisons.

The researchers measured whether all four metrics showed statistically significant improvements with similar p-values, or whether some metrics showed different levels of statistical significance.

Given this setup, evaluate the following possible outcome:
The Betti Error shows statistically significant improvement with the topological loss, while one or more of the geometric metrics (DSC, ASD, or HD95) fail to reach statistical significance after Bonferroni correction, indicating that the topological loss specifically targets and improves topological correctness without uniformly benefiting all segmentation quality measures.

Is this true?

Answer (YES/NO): NO